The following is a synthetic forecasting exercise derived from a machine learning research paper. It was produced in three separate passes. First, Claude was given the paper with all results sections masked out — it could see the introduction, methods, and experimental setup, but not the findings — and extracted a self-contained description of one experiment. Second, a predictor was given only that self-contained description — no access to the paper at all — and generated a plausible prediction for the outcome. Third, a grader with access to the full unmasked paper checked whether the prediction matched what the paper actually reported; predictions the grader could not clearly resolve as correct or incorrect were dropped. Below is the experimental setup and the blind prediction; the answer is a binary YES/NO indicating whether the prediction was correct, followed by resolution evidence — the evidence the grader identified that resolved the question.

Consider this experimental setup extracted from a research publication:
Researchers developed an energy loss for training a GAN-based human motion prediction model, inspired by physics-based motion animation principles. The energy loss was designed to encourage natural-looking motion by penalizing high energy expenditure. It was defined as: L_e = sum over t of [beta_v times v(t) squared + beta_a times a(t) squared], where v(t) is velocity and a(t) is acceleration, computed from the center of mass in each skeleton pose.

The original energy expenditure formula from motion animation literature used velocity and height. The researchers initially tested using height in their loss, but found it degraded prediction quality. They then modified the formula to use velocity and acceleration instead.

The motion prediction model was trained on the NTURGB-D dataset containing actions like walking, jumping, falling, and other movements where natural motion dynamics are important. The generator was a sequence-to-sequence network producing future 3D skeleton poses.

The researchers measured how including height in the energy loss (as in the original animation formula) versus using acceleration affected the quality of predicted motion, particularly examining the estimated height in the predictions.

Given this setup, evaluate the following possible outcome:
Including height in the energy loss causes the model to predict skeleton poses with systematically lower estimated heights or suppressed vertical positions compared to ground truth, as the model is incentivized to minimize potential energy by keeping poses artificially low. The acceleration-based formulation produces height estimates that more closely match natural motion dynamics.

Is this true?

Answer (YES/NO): YES